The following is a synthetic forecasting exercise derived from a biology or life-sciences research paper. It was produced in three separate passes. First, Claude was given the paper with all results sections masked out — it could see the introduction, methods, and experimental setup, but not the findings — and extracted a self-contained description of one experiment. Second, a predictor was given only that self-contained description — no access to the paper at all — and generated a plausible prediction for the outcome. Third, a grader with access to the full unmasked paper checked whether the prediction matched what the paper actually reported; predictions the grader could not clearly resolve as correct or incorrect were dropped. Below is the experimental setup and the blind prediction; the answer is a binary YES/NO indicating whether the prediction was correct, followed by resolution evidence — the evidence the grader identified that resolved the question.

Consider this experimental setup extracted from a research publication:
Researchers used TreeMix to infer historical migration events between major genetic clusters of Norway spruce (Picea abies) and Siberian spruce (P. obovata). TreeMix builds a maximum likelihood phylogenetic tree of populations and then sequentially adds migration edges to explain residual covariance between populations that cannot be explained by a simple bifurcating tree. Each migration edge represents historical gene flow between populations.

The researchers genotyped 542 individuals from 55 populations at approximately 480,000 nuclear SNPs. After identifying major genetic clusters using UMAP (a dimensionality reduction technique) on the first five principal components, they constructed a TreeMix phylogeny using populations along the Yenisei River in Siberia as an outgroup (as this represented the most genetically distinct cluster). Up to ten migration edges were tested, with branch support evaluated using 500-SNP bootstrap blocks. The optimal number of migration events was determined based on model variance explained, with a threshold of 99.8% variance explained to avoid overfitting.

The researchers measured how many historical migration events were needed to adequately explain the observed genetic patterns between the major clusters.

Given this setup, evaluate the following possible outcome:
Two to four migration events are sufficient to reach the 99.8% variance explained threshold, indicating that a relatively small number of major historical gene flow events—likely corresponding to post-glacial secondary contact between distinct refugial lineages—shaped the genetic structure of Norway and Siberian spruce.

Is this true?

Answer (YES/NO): YES